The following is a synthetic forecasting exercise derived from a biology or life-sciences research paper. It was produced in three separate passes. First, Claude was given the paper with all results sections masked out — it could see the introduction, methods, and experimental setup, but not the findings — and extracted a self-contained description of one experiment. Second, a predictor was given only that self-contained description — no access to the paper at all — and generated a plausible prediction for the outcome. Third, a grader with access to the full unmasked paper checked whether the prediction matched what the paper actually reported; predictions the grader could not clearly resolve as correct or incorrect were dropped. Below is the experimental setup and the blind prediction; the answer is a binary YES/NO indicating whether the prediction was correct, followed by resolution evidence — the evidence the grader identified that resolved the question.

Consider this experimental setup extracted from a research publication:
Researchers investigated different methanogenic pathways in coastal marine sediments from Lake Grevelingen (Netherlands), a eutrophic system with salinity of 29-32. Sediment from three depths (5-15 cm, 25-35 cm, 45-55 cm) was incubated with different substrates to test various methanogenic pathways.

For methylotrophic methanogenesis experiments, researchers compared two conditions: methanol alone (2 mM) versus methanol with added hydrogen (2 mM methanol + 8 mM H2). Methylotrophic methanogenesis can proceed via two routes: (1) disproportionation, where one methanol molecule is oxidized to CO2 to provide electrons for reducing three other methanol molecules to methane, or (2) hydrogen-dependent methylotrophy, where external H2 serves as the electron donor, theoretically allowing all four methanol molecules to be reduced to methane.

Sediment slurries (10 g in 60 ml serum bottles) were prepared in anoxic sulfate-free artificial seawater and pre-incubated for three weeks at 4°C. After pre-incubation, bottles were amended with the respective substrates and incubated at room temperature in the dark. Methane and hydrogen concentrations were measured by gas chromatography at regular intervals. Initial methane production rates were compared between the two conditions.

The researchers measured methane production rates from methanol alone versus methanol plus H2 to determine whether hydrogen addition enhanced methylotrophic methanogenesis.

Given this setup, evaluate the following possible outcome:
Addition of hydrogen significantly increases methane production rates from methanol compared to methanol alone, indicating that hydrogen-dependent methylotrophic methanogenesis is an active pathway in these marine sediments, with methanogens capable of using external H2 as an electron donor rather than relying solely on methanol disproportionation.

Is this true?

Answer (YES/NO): YES